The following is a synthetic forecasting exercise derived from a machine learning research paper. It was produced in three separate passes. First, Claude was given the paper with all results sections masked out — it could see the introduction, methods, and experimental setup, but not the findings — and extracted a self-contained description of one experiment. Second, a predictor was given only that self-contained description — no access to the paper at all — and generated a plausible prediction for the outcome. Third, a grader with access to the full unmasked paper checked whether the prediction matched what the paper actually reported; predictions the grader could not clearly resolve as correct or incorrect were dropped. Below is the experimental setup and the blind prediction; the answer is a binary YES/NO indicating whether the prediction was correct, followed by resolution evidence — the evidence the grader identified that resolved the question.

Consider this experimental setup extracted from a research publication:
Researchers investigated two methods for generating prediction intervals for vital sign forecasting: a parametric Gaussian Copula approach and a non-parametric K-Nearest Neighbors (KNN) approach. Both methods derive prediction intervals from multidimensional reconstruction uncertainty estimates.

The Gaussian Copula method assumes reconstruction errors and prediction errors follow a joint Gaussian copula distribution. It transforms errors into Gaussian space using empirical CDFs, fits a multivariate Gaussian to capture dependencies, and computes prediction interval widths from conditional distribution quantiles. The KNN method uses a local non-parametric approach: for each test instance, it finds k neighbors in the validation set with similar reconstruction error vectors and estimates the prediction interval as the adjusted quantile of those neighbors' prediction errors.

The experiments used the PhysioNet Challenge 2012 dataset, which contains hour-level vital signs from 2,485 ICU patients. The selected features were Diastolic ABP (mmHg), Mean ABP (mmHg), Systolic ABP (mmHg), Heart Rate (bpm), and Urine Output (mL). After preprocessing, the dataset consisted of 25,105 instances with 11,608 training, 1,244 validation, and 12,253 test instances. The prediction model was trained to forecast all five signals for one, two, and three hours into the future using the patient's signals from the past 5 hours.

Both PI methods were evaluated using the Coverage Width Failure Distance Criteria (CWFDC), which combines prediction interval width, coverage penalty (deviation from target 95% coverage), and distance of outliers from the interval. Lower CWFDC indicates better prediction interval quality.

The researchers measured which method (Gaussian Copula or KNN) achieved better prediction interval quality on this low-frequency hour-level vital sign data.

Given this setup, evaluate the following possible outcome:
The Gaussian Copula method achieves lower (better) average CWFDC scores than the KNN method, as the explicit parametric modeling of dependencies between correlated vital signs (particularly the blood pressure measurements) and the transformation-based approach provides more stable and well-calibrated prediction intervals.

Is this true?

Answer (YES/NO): YES